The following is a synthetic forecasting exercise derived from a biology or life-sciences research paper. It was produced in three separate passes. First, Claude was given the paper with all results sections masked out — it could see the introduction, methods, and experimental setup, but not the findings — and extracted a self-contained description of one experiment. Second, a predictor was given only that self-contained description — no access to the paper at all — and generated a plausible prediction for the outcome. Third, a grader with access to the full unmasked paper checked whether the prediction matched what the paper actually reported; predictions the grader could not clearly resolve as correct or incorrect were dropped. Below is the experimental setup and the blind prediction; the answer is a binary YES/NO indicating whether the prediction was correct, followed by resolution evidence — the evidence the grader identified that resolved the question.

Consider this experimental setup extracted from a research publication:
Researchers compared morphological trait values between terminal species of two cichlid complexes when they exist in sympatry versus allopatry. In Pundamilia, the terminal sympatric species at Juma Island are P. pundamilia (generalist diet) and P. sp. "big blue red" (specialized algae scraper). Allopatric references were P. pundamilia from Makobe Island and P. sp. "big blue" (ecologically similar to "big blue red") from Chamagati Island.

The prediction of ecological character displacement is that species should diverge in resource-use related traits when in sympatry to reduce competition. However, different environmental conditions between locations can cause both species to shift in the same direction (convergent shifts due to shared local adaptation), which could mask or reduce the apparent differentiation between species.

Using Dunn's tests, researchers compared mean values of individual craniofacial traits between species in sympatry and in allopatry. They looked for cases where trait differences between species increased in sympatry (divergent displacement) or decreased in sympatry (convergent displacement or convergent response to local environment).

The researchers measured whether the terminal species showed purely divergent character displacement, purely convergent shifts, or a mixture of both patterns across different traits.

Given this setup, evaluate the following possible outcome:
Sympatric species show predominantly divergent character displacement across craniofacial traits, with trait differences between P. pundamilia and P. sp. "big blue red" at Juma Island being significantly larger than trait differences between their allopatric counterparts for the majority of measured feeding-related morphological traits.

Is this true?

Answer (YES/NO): NO